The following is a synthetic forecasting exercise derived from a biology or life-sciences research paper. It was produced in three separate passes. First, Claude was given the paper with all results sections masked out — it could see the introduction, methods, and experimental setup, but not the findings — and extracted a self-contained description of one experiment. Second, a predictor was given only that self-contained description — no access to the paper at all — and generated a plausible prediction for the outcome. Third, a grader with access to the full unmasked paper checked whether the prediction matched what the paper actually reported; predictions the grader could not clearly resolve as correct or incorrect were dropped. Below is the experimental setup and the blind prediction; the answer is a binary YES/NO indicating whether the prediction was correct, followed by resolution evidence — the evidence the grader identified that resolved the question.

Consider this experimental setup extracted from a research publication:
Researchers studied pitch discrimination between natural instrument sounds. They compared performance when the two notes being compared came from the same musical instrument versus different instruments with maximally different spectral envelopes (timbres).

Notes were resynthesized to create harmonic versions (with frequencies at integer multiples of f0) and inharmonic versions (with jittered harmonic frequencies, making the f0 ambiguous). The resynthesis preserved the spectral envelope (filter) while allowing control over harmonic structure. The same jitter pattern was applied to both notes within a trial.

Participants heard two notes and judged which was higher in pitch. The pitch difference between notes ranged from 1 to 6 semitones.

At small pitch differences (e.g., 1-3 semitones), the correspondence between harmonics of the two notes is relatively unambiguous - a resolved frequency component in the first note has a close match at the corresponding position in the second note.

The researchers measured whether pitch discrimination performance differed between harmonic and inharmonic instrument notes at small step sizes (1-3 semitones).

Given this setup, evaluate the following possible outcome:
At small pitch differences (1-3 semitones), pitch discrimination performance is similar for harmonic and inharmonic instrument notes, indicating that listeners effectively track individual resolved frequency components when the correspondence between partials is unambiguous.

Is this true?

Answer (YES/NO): YES